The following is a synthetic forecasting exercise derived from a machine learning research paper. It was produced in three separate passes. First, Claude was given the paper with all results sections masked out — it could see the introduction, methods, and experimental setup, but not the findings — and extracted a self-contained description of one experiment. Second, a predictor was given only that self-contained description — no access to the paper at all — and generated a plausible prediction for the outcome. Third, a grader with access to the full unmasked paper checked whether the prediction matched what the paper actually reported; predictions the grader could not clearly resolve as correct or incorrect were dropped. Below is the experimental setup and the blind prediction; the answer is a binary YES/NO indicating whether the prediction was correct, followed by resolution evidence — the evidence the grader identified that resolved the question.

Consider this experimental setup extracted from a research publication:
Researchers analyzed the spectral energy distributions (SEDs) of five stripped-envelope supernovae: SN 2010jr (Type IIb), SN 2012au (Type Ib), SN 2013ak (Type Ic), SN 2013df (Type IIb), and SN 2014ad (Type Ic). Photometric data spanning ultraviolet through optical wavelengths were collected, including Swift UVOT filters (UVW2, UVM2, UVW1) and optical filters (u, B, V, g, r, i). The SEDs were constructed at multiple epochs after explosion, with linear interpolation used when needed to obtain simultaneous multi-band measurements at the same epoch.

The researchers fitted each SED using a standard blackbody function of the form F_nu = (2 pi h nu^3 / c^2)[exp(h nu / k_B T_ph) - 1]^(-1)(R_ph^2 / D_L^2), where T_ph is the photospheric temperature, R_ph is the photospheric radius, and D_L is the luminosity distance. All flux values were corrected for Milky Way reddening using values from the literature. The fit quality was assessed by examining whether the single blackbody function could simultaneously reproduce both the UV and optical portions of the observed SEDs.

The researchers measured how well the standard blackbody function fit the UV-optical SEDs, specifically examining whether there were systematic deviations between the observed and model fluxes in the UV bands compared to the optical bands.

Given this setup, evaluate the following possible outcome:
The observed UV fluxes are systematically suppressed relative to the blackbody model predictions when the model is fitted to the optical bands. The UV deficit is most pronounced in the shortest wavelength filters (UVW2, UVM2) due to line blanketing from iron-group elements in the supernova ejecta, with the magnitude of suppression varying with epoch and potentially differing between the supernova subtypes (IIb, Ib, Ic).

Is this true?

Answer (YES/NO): NO